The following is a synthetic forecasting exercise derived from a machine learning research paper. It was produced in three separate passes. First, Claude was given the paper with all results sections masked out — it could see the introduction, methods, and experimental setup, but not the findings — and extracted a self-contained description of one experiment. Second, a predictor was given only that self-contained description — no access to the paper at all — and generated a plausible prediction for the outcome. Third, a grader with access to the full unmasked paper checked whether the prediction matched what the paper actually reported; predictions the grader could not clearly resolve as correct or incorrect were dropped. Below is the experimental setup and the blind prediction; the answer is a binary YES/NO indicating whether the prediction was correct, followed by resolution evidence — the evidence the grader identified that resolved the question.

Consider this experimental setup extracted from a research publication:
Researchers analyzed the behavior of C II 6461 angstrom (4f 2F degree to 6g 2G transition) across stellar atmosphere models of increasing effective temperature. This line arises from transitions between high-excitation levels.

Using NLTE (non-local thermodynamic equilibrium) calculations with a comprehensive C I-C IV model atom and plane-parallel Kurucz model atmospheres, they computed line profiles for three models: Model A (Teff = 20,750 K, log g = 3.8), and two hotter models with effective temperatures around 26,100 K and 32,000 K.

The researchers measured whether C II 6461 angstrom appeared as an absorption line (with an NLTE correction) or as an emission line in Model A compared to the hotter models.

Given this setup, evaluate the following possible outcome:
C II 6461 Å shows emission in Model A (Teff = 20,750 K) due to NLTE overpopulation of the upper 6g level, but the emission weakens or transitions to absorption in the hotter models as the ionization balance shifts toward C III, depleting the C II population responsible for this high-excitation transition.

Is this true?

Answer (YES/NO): NO